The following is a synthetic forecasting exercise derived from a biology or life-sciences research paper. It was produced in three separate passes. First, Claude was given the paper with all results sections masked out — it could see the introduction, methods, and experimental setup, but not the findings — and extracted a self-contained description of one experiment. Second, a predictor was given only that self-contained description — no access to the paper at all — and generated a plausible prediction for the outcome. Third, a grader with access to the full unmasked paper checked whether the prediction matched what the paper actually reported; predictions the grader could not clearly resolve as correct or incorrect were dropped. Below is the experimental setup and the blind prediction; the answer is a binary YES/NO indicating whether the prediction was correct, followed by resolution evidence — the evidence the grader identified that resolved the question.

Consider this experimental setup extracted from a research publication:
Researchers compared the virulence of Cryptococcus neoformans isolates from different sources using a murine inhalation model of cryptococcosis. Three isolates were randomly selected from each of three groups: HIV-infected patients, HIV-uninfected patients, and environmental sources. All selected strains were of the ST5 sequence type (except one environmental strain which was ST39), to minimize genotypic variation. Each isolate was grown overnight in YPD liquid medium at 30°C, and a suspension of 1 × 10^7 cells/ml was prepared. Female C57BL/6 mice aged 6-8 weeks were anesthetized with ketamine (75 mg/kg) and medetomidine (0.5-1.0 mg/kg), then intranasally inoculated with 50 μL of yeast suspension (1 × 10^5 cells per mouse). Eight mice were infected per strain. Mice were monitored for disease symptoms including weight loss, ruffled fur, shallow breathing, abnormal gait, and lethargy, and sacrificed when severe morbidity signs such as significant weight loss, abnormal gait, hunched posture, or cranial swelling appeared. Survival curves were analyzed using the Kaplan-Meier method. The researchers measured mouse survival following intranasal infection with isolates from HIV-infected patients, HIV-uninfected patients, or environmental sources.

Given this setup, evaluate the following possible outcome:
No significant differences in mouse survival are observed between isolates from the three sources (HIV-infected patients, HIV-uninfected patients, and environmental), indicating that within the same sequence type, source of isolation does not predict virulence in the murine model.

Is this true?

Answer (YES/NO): NO